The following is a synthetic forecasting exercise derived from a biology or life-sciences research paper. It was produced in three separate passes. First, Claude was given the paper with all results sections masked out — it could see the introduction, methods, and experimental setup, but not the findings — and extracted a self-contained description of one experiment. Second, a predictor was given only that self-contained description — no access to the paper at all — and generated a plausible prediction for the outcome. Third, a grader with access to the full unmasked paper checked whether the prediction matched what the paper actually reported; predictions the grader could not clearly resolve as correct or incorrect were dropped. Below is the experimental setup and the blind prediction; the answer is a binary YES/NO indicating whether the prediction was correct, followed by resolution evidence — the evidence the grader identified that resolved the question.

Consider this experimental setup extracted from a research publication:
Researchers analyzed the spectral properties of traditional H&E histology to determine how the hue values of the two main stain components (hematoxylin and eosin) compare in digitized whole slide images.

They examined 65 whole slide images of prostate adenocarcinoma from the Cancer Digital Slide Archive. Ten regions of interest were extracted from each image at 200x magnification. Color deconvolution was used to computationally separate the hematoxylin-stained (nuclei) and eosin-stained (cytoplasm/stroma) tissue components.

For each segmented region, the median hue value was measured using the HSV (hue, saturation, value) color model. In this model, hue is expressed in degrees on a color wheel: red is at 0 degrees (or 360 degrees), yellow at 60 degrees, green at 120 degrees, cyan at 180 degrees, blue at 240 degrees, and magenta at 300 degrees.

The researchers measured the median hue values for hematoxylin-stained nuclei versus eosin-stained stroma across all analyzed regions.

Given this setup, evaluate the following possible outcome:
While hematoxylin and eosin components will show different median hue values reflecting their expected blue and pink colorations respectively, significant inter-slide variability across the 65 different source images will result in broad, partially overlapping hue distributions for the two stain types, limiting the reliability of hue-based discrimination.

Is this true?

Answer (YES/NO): NO